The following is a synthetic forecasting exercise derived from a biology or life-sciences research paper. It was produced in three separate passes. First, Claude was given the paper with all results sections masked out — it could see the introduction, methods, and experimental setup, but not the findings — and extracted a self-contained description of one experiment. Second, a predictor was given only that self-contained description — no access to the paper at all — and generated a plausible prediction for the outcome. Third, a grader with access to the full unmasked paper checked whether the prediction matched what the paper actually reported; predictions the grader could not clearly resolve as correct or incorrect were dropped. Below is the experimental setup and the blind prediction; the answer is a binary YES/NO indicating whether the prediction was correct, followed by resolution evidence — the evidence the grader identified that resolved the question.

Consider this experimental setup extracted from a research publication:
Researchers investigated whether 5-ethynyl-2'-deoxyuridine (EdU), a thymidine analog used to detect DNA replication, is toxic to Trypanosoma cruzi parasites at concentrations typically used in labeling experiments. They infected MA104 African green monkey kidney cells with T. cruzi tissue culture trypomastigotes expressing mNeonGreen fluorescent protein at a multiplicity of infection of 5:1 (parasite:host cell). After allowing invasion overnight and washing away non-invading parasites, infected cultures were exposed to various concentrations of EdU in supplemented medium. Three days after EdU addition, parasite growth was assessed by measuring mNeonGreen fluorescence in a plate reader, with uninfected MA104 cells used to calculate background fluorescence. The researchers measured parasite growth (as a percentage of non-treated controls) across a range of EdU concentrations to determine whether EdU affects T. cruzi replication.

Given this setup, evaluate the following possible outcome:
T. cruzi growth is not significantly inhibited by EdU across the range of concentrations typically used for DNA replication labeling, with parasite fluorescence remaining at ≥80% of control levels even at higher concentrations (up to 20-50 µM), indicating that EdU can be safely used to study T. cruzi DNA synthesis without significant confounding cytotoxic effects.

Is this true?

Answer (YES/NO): NO